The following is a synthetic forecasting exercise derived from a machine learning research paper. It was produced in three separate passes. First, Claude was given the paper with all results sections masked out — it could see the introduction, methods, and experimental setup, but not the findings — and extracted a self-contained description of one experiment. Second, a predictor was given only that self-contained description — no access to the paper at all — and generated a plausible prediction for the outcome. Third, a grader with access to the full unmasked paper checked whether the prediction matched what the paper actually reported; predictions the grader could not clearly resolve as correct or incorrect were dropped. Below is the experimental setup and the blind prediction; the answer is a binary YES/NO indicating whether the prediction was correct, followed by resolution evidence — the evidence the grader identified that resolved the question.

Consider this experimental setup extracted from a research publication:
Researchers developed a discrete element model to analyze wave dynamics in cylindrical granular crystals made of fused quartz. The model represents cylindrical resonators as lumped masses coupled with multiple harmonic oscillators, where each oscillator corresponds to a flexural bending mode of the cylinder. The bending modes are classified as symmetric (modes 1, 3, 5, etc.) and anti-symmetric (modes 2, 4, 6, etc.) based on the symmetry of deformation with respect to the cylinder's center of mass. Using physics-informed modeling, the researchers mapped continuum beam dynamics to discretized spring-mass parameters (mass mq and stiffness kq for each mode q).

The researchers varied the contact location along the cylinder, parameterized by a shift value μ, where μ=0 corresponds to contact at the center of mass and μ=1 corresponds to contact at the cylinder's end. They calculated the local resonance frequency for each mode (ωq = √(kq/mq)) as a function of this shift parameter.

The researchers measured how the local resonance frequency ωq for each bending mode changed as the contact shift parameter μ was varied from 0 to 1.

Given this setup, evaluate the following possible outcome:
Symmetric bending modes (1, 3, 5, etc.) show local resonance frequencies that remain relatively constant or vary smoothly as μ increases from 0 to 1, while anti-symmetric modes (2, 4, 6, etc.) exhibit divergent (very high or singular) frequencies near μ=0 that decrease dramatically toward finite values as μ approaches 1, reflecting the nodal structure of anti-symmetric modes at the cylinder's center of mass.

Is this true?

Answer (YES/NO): NO